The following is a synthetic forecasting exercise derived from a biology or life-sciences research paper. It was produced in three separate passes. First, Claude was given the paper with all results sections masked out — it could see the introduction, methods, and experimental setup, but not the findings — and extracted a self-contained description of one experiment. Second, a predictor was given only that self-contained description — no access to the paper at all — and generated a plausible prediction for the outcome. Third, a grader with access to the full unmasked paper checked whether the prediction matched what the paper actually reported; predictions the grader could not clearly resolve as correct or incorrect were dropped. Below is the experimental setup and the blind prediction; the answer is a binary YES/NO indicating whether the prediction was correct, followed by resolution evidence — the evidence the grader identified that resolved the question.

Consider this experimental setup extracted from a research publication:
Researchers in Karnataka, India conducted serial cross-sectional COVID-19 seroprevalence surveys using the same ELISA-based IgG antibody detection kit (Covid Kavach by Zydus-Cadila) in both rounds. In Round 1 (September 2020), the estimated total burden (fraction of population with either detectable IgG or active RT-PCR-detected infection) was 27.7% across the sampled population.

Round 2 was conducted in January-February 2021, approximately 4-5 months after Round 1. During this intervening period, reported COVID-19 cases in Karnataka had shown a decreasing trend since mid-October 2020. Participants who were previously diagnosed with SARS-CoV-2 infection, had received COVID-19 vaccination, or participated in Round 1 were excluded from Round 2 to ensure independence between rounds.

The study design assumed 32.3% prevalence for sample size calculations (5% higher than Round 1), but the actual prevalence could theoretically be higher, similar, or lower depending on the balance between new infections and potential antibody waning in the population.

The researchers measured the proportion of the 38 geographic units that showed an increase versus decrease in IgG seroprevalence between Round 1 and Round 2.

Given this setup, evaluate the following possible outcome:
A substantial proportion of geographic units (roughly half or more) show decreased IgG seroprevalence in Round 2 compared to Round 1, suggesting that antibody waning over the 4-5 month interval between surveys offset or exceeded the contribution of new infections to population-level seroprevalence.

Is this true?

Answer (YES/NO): NO